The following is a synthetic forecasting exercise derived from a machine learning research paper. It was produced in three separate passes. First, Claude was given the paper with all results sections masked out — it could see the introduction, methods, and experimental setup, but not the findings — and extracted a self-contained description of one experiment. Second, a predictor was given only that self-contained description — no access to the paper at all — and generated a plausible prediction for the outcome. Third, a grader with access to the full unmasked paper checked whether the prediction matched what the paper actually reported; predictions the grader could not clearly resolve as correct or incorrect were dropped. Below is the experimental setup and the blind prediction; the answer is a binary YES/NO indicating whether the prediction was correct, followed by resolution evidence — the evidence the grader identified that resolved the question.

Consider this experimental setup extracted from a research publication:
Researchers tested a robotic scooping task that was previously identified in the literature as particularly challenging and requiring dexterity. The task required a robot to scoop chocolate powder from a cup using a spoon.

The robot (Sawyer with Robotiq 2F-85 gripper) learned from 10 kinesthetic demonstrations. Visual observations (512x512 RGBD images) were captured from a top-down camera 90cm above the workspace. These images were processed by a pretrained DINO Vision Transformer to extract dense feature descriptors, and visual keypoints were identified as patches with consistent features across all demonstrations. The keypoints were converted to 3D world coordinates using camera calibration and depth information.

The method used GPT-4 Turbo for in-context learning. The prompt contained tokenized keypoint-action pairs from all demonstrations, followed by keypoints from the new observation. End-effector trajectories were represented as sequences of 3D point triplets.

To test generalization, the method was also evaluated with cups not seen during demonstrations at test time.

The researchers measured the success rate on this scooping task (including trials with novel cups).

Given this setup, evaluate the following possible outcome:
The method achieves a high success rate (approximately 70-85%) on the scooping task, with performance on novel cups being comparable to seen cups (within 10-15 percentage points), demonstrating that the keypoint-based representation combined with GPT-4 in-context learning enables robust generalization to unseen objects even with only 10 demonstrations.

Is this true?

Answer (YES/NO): NO